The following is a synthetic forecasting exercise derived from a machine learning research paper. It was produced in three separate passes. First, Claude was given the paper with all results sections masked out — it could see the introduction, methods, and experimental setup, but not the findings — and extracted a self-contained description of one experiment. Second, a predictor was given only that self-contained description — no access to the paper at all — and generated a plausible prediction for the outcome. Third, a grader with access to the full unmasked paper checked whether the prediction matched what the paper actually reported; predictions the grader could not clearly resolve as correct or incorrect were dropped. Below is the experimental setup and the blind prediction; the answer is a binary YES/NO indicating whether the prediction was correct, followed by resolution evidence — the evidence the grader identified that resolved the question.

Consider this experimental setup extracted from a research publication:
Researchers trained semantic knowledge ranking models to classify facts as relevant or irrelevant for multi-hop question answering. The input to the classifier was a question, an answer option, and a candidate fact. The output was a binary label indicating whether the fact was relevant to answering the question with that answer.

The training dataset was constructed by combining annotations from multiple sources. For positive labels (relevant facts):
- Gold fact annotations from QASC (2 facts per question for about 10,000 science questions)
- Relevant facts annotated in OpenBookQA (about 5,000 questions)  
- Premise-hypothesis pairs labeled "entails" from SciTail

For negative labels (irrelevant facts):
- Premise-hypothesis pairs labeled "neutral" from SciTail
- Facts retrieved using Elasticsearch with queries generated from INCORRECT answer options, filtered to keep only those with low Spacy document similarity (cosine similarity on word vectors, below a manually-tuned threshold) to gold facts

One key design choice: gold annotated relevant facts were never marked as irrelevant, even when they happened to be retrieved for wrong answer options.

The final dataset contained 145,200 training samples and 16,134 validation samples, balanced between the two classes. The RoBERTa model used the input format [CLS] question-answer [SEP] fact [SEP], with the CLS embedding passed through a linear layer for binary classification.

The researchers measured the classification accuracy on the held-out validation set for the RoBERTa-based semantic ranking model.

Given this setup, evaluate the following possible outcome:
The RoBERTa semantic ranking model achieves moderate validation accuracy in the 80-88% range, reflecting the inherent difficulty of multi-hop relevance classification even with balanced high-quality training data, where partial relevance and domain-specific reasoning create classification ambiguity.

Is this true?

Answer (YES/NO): NO